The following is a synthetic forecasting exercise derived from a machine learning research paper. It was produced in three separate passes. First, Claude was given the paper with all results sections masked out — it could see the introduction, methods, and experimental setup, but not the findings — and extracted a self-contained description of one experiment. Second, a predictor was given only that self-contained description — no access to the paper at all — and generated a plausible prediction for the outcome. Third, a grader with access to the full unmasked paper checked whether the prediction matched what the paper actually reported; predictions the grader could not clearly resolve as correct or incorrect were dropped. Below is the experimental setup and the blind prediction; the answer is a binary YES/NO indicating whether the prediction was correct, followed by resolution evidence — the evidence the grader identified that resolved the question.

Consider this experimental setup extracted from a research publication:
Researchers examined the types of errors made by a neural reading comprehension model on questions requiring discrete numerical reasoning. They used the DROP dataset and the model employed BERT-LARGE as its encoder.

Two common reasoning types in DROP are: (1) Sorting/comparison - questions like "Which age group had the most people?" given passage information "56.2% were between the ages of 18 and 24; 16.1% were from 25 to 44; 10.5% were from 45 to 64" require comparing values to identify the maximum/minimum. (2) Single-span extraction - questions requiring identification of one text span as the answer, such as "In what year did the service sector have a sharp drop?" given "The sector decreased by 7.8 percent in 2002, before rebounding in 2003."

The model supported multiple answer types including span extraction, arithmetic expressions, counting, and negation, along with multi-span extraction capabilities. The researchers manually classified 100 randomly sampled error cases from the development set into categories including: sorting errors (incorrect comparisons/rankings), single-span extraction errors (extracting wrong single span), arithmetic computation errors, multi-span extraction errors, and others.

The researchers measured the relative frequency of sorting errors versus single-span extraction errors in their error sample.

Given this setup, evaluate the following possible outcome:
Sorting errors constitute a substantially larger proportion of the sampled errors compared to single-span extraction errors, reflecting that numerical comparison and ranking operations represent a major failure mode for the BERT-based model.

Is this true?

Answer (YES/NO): YES